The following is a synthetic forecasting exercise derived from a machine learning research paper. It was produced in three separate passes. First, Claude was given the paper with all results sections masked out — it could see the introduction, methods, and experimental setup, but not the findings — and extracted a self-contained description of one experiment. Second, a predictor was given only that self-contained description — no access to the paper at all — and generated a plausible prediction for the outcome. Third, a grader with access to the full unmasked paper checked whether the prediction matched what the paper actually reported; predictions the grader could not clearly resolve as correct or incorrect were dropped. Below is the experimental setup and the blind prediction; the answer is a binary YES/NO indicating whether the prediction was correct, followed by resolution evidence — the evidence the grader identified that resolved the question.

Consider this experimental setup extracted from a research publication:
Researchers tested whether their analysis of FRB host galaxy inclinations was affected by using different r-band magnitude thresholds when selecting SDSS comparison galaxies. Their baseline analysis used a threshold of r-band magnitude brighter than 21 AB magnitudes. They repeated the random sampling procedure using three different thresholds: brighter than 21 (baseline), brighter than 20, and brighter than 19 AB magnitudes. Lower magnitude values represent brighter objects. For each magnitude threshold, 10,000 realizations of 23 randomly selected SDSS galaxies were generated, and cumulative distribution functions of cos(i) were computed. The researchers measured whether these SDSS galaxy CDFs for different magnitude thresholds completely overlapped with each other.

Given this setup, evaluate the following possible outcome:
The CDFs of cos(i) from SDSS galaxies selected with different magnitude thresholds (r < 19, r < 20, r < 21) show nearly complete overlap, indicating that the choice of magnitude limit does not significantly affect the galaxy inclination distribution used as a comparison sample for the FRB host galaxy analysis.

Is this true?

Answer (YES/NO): NO